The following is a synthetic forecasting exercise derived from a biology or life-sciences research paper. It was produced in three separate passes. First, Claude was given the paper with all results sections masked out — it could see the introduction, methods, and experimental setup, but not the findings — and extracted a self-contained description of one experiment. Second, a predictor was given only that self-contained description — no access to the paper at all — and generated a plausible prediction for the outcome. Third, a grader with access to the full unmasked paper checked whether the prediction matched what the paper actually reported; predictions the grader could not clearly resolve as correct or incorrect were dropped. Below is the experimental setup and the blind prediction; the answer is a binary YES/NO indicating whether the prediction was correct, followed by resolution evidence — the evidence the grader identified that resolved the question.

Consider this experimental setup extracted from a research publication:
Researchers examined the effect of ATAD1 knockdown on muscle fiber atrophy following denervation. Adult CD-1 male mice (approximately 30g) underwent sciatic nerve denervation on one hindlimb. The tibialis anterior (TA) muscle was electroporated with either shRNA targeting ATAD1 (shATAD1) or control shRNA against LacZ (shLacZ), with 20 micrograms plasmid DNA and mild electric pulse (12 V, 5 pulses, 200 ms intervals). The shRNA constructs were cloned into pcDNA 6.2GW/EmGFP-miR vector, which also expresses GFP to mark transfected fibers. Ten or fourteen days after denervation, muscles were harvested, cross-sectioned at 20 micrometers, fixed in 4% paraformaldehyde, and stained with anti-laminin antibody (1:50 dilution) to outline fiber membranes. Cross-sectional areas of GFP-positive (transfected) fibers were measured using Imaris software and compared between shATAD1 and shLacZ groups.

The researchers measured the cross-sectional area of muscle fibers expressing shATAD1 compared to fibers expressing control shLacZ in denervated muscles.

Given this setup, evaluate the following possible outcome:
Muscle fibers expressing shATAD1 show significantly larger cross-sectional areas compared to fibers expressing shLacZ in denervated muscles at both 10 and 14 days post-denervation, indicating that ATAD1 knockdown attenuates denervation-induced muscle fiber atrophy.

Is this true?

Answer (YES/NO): NO